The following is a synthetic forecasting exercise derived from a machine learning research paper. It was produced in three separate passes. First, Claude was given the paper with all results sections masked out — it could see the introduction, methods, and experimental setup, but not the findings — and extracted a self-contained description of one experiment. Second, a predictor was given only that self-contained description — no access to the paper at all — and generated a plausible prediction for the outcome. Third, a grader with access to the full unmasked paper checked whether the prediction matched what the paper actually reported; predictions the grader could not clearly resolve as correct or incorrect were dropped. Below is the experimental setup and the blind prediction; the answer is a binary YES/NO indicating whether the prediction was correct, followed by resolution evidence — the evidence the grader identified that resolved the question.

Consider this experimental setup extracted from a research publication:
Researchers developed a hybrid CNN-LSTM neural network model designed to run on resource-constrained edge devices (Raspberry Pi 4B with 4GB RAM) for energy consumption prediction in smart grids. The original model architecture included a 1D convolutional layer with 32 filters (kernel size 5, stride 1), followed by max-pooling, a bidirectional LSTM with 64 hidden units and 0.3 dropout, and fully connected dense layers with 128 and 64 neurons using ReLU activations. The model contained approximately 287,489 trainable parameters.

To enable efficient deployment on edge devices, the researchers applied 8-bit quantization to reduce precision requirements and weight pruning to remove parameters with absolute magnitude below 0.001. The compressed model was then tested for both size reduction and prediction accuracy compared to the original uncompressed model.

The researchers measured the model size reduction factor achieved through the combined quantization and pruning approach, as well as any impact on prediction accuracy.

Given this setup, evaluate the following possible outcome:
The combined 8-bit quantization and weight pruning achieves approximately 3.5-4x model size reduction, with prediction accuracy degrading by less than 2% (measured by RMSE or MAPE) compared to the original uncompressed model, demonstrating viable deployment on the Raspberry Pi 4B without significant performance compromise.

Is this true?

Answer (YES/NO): NO